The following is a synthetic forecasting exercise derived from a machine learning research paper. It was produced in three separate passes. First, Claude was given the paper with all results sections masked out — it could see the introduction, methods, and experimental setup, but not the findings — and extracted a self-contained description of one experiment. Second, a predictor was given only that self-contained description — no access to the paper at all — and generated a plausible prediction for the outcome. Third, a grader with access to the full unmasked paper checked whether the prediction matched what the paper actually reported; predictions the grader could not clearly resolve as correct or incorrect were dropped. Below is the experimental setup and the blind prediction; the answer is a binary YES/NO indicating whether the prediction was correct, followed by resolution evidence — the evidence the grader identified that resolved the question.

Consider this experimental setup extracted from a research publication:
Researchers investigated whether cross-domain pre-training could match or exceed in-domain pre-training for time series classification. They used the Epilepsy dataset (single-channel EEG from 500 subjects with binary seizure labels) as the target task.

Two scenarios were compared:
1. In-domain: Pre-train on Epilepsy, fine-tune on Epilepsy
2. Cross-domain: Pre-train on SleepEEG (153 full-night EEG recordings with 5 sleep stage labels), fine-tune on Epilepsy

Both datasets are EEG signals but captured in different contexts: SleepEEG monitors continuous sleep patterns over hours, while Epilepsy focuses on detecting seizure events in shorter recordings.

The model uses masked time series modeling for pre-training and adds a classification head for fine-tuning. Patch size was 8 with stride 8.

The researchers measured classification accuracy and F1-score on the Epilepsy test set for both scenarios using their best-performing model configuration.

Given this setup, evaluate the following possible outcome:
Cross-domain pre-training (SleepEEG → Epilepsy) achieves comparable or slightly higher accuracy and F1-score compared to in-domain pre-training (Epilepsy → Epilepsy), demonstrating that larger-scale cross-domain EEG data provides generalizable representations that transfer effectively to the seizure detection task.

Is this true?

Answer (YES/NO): YES